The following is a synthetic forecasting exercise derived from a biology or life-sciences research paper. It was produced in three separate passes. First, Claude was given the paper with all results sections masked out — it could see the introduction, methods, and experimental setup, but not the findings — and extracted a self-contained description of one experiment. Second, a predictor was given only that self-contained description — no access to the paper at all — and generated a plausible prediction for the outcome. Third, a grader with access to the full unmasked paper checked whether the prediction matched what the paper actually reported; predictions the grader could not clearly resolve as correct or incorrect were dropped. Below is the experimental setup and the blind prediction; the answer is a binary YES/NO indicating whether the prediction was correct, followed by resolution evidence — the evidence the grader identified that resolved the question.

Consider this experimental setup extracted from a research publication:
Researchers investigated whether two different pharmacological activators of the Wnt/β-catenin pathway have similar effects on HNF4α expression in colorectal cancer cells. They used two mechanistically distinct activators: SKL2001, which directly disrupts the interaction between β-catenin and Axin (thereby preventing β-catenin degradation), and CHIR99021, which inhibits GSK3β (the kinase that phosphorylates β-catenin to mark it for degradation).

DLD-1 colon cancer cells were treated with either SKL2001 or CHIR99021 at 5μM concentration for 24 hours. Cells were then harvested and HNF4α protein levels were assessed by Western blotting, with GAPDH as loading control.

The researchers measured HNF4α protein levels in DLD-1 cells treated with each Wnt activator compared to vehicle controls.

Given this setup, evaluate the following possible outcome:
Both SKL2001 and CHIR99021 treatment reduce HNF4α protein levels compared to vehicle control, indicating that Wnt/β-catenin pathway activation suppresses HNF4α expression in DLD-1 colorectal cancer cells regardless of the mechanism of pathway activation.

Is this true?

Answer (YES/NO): NO